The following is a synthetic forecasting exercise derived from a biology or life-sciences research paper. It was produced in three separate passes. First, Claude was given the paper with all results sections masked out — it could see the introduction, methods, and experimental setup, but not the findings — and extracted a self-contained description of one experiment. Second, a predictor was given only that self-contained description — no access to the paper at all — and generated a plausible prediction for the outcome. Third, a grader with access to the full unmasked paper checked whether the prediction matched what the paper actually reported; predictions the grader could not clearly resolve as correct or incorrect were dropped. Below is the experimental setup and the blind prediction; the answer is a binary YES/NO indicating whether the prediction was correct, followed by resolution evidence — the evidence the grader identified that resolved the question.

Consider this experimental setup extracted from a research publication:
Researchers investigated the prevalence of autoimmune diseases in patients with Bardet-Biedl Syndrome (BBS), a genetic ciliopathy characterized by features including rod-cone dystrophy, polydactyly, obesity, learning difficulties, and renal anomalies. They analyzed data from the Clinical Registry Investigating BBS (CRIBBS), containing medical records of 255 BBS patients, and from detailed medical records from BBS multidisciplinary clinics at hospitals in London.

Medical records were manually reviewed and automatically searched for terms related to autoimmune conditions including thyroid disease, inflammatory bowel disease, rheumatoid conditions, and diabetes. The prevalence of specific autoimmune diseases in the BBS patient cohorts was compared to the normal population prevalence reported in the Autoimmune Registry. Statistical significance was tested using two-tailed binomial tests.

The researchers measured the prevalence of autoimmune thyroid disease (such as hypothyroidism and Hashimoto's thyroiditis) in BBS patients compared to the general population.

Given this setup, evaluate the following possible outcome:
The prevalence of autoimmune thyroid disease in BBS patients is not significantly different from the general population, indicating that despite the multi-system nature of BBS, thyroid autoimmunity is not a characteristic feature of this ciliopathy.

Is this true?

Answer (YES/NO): NO